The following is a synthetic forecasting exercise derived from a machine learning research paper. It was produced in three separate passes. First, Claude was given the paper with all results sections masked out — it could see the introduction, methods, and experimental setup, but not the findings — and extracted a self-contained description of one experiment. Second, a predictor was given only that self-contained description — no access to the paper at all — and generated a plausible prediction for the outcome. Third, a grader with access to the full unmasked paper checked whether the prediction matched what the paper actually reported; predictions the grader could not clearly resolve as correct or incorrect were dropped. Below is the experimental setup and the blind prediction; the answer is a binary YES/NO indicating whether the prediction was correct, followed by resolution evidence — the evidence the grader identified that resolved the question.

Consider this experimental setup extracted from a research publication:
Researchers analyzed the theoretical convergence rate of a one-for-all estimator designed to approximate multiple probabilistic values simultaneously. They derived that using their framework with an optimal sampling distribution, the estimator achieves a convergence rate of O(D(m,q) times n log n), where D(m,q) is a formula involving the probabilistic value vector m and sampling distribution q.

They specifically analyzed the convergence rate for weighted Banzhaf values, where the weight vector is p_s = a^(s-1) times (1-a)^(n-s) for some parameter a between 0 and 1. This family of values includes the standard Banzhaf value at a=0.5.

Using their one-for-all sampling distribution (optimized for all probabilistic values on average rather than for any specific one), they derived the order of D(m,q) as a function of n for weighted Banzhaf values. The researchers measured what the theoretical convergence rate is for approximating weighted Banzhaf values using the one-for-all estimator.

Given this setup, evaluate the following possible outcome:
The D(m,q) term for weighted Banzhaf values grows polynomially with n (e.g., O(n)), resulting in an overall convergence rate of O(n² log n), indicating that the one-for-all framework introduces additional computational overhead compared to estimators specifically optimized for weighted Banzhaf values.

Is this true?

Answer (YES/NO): NO